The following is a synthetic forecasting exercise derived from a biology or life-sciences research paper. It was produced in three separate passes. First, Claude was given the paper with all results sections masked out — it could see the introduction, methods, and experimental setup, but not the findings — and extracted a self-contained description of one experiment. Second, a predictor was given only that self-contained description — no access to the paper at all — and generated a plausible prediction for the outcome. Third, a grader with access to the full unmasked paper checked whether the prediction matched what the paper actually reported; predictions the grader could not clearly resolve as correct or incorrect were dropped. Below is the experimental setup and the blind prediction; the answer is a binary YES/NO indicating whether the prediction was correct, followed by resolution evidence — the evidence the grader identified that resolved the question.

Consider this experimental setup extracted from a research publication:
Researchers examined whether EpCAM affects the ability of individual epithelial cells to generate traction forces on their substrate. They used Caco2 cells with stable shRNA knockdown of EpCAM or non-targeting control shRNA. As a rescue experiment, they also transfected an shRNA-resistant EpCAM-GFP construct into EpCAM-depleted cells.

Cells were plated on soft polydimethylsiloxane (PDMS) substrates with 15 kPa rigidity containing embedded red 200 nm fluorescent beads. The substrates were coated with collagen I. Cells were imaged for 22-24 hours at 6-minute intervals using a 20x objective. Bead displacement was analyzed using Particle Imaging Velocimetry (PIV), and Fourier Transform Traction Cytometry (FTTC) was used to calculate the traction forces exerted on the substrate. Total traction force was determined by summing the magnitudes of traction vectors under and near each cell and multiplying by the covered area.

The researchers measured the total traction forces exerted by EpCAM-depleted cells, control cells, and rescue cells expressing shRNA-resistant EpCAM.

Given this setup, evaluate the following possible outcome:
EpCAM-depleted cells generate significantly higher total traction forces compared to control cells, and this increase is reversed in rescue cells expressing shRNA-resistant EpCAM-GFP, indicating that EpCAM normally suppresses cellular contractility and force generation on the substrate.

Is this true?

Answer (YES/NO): NO